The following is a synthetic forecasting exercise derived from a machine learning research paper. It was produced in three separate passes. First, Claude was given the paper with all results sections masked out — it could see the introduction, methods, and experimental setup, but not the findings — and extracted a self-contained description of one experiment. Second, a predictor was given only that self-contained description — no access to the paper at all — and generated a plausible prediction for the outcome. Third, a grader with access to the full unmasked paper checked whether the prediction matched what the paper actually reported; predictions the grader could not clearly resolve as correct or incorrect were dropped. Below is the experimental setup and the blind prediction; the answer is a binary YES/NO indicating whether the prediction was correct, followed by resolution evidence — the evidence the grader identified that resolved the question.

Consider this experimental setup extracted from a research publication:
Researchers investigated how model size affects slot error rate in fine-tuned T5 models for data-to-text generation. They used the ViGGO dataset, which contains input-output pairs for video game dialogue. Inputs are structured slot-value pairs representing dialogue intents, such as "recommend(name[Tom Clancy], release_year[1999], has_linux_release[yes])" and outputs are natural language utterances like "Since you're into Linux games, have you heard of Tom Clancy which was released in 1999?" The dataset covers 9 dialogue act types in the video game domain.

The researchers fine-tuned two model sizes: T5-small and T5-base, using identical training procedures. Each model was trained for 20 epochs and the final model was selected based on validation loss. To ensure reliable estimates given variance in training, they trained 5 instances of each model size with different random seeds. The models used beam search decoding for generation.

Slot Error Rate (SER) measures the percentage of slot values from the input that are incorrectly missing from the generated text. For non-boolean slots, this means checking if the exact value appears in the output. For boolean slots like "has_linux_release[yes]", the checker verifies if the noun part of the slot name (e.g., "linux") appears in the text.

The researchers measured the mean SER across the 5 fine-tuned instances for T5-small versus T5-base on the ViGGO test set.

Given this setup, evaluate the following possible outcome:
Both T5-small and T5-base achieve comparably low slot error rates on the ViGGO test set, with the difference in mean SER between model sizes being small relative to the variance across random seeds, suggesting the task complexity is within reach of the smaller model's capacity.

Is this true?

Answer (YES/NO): NO